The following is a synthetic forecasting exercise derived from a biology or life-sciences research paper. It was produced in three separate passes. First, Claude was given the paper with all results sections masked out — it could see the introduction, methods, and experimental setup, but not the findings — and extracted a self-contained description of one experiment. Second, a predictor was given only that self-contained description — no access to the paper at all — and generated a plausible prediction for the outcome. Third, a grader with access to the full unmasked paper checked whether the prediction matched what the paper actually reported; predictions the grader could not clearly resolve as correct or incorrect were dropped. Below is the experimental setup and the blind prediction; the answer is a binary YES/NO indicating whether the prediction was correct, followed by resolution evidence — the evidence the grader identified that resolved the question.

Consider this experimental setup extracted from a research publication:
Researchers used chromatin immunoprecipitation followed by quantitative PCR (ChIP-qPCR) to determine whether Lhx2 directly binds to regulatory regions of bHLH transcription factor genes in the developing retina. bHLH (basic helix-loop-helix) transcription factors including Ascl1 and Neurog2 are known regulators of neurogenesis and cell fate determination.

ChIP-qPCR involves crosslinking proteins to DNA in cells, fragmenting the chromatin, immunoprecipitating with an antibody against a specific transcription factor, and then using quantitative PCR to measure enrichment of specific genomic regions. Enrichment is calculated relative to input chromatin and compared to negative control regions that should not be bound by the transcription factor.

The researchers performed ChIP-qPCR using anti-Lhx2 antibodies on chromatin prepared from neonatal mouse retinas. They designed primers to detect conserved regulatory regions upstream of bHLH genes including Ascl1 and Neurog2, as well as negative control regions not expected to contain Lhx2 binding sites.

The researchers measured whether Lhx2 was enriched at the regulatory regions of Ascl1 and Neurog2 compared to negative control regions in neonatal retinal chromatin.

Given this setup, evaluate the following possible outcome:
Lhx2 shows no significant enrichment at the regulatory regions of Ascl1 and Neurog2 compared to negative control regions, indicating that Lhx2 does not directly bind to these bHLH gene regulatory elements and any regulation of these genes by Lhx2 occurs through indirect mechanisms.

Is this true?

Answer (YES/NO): NO